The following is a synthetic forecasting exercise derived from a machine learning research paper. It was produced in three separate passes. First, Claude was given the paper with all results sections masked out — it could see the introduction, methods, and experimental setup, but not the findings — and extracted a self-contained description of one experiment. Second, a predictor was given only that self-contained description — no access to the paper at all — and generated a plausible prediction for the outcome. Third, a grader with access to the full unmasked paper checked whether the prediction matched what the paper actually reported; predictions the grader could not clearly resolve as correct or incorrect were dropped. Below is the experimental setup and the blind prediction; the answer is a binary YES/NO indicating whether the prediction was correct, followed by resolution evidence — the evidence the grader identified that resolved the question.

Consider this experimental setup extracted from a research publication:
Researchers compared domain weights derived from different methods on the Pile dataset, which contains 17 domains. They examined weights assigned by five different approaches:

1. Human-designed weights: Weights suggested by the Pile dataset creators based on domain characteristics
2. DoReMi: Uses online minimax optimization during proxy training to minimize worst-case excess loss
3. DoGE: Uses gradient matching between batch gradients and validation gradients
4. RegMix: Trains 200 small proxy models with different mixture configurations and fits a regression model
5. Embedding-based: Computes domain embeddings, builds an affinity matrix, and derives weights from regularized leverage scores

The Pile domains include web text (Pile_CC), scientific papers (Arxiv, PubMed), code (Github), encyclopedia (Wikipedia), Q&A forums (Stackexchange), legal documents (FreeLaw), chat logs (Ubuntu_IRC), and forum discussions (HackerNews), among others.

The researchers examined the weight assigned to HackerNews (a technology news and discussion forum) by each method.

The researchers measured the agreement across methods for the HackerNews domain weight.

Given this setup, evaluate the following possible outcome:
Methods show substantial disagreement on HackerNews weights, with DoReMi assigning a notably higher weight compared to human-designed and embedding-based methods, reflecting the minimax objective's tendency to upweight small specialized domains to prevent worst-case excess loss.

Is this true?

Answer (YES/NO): NO